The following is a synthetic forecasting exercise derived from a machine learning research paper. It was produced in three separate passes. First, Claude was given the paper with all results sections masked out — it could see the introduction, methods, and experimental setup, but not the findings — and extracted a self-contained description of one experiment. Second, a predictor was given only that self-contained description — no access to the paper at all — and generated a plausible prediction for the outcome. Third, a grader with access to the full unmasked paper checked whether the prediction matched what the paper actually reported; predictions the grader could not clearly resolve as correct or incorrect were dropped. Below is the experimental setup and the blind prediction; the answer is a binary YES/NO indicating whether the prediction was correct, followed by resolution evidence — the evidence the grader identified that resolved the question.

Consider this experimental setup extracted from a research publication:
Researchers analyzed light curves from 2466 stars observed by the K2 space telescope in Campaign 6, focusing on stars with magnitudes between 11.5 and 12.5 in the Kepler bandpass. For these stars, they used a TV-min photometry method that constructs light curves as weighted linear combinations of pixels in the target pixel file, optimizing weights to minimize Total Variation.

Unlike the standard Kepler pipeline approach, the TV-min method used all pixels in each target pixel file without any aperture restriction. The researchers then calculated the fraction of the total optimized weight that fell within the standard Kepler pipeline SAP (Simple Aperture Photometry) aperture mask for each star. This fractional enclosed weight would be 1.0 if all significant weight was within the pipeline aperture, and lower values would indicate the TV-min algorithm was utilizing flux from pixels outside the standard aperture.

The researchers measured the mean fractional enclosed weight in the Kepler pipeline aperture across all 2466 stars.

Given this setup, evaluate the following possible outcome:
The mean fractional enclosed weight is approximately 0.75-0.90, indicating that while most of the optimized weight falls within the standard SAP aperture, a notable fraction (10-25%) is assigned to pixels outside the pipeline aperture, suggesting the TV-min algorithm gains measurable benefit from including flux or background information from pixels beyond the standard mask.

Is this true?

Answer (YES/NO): NO